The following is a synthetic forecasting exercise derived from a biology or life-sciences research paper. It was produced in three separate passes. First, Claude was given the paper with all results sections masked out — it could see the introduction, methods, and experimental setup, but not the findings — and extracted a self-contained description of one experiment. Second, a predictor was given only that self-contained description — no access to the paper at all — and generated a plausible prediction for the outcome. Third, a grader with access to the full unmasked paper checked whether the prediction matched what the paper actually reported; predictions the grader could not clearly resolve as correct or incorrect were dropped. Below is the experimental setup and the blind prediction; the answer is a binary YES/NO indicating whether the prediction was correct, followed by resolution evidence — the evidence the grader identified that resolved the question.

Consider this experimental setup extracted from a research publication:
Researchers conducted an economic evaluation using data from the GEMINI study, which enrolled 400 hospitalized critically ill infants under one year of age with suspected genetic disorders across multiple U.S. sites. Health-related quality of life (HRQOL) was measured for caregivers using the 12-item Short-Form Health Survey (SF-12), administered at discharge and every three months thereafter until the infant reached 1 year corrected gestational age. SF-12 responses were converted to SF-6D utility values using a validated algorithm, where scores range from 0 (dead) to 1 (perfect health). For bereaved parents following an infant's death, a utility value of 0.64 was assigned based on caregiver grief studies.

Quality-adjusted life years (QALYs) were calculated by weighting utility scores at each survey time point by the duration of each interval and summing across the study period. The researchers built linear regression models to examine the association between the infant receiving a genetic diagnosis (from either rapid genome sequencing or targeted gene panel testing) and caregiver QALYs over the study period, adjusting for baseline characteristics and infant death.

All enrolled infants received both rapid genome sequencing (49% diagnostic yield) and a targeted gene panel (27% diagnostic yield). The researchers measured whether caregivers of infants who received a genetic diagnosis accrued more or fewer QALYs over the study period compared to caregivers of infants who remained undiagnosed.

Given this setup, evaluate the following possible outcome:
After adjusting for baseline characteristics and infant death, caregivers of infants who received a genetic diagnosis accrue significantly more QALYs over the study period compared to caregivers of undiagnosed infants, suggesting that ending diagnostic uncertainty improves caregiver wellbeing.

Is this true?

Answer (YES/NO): NO